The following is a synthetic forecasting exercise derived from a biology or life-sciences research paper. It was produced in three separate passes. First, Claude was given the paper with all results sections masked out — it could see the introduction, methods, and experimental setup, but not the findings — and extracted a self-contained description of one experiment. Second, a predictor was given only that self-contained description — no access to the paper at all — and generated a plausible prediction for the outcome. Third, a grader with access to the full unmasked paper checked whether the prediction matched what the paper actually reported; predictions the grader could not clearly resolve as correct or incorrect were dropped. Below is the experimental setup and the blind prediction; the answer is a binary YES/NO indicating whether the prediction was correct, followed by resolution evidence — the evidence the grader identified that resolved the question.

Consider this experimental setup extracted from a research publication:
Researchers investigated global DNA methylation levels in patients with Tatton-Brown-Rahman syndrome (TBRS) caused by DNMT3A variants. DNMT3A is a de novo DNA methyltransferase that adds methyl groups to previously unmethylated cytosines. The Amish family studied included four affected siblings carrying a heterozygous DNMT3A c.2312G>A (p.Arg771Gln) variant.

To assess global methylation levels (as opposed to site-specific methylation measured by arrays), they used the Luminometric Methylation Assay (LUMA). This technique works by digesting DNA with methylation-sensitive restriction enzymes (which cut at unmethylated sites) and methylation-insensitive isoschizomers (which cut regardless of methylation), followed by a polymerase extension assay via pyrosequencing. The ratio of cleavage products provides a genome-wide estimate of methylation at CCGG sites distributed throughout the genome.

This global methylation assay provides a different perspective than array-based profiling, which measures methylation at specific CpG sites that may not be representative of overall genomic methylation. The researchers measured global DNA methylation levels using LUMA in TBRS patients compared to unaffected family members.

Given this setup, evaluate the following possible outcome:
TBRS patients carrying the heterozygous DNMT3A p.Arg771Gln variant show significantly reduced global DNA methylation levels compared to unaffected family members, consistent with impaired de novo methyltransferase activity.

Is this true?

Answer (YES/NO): NO